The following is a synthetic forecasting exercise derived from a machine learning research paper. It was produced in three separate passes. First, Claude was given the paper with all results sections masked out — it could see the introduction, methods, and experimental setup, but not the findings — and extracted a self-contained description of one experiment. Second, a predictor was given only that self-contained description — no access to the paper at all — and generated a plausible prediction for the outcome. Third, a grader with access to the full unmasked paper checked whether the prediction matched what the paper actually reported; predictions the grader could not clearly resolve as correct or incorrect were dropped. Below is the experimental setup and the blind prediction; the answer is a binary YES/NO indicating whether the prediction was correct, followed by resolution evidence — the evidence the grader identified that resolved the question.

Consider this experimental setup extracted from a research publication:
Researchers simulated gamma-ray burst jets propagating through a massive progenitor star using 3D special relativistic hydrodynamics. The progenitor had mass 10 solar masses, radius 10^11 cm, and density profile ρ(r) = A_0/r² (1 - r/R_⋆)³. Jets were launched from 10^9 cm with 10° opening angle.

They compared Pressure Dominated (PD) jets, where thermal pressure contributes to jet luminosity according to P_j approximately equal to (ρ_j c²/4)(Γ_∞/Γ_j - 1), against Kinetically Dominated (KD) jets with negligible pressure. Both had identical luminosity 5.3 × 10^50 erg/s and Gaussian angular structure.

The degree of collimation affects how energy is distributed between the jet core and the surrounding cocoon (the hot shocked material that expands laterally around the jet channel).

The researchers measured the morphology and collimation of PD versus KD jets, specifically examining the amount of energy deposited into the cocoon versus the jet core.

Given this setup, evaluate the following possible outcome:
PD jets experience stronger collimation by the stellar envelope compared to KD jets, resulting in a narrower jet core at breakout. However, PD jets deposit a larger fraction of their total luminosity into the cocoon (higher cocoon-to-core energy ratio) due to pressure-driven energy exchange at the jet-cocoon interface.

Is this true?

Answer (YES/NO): NO